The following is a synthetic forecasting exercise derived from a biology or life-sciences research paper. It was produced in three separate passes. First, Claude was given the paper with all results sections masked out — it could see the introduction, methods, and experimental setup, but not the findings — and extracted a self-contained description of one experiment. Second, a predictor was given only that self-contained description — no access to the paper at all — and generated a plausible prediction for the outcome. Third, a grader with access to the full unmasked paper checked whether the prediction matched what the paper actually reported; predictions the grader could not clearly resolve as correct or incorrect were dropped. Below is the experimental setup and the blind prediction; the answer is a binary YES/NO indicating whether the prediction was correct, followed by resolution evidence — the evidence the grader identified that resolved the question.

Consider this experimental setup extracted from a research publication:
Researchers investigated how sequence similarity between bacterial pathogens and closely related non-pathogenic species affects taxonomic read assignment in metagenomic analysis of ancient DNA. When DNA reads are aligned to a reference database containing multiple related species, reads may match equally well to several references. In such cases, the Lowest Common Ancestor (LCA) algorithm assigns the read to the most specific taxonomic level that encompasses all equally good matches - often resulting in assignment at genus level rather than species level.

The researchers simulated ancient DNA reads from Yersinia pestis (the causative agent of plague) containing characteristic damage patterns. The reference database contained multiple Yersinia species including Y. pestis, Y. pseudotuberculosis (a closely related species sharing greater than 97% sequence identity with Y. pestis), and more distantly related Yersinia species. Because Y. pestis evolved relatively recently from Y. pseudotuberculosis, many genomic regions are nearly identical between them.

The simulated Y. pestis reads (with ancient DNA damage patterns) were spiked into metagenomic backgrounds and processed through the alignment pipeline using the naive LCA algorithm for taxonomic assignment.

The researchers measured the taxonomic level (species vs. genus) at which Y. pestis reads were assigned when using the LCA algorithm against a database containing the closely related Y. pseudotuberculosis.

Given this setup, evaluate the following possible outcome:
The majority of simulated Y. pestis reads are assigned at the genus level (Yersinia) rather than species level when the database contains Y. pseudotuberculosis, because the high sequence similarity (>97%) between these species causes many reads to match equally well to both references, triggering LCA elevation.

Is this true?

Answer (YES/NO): NO